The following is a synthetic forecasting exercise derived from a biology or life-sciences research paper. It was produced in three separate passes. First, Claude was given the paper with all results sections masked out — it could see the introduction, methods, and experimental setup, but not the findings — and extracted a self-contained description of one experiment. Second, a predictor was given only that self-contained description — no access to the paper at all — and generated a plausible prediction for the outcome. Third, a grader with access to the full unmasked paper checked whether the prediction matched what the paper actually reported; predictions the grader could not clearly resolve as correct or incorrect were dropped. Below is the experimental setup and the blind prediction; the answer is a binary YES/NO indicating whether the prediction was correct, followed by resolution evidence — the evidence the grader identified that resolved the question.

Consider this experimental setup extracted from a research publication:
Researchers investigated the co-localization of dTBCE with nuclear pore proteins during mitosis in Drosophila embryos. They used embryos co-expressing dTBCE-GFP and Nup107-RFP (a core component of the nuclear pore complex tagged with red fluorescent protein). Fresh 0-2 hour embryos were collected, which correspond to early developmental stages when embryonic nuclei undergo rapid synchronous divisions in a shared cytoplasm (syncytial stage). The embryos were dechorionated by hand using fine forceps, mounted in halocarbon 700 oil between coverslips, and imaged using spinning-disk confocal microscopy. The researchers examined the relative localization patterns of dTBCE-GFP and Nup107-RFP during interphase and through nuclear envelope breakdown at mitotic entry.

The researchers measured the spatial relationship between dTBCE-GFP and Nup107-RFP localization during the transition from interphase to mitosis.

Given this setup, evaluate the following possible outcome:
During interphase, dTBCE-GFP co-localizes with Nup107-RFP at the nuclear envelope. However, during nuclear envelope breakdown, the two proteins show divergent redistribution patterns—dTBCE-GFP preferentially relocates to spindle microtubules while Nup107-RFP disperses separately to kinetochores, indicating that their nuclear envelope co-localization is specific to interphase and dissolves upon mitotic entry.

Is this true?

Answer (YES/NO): NO